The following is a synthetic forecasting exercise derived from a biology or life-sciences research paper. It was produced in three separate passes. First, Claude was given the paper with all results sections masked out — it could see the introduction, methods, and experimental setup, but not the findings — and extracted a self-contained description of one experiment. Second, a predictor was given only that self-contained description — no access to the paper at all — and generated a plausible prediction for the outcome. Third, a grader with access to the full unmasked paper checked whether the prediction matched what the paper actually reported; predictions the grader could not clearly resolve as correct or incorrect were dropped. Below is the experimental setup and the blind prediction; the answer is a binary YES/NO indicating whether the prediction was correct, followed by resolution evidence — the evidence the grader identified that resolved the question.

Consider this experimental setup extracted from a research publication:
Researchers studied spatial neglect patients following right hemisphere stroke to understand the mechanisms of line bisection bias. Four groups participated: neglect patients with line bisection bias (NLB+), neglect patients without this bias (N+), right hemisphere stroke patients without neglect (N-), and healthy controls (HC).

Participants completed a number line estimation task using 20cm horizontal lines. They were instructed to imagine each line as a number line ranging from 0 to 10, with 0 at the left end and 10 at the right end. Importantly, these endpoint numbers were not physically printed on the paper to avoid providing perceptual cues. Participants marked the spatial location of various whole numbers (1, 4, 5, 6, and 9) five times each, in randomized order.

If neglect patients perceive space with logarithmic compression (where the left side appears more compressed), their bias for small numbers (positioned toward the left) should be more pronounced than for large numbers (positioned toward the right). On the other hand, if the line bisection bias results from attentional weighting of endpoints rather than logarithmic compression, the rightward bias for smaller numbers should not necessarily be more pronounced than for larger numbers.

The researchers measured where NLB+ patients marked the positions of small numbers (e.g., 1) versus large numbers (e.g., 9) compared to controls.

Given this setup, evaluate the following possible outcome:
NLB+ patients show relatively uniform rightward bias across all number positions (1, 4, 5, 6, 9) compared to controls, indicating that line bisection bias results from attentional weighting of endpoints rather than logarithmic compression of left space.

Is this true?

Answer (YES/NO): NO